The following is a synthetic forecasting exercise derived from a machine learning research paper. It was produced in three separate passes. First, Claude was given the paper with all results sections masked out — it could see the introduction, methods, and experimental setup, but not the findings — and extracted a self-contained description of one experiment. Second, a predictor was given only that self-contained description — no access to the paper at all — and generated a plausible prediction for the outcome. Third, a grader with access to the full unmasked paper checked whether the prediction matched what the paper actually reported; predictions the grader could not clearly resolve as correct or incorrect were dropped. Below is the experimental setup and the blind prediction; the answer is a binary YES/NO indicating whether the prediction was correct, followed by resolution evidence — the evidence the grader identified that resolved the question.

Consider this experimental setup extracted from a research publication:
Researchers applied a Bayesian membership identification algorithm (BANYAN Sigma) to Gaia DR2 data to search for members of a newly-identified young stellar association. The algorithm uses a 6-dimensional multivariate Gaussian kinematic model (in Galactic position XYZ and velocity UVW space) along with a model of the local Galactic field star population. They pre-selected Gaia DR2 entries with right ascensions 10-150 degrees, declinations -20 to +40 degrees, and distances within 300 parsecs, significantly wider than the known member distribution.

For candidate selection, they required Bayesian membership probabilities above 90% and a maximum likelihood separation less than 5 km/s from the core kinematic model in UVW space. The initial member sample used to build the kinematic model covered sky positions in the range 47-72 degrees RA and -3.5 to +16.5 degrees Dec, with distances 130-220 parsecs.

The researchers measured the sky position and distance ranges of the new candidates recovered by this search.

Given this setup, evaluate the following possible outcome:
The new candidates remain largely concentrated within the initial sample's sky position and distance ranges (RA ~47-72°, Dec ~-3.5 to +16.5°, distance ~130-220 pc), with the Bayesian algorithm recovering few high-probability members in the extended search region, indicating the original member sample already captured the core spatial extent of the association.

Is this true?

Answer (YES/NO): NO